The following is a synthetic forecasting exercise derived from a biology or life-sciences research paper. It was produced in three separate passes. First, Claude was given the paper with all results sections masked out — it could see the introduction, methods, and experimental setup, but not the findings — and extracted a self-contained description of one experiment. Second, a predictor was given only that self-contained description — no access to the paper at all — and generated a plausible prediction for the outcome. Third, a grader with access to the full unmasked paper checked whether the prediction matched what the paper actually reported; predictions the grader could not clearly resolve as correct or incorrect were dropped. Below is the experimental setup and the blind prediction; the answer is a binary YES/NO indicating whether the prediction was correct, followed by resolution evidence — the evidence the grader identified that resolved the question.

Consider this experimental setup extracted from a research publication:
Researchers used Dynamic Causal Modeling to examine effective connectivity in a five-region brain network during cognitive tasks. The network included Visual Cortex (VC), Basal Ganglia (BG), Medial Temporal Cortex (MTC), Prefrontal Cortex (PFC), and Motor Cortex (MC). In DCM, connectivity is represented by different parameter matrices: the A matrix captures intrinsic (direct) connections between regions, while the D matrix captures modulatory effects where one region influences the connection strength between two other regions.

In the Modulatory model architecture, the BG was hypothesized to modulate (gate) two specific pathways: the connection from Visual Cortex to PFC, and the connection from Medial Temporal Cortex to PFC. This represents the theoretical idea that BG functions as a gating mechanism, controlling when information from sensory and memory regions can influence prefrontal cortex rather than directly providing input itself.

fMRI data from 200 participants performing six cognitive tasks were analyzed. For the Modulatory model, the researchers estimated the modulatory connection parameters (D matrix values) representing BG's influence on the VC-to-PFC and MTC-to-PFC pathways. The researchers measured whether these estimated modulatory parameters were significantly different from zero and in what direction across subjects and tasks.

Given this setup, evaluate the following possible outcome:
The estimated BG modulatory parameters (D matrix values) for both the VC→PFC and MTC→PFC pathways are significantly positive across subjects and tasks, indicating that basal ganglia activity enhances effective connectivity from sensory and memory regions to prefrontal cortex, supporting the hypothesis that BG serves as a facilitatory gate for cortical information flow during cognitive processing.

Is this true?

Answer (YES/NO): YES